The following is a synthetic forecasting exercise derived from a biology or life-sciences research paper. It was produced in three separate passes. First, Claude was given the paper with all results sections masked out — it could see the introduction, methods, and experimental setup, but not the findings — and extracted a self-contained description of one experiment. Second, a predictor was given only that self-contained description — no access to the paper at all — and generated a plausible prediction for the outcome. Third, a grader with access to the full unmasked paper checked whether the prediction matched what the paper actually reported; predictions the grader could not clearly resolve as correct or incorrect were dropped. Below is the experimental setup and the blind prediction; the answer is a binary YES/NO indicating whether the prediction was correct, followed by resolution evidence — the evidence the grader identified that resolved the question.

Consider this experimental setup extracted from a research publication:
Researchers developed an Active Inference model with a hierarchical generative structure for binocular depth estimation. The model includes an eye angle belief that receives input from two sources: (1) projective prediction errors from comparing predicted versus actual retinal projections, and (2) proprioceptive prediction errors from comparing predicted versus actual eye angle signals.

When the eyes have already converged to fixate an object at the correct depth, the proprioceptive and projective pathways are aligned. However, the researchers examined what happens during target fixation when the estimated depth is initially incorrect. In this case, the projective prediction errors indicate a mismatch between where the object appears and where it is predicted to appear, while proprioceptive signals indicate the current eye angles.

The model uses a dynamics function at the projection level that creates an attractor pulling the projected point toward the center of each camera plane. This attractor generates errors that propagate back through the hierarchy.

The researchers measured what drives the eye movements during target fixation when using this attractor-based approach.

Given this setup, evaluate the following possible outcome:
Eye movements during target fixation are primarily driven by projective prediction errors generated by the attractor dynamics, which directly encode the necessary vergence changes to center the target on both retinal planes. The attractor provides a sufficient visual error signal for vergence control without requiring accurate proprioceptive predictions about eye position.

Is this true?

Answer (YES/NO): NO